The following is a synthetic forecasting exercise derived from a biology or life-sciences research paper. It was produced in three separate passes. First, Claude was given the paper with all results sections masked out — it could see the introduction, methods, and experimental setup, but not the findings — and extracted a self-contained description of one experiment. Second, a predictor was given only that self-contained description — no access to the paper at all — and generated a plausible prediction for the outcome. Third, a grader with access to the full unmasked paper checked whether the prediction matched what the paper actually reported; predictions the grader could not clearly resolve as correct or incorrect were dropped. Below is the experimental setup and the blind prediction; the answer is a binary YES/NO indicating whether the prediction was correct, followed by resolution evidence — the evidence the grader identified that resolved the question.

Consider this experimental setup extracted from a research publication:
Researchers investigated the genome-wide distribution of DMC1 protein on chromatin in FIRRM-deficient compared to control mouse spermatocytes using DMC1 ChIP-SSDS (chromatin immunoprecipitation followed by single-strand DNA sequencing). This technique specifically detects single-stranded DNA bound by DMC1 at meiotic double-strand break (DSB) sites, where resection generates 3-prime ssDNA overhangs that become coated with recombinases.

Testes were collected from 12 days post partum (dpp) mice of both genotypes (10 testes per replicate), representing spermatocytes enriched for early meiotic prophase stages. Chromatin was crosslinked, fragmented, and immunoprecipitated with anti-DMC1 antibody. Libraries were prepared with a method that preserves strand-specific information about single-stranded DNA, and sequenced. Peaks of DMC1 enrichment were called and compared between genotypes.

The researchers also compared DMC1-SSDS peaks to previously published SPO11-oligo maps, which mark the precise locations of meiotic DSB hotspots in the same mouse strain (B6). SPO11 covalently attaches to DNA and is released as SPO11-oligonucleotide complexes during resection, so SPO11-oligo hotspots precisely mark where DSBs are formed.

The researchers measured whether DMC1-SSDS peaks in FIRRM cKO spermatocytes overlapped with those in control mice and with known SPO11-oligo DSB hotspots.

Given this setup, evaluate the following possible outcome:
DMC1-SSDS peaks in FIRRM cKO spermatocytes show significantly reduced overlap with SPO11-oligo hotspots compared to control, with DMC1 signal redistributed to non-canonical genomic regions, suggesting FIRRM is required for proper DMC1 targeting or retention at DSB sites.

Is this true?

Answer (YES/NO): NO